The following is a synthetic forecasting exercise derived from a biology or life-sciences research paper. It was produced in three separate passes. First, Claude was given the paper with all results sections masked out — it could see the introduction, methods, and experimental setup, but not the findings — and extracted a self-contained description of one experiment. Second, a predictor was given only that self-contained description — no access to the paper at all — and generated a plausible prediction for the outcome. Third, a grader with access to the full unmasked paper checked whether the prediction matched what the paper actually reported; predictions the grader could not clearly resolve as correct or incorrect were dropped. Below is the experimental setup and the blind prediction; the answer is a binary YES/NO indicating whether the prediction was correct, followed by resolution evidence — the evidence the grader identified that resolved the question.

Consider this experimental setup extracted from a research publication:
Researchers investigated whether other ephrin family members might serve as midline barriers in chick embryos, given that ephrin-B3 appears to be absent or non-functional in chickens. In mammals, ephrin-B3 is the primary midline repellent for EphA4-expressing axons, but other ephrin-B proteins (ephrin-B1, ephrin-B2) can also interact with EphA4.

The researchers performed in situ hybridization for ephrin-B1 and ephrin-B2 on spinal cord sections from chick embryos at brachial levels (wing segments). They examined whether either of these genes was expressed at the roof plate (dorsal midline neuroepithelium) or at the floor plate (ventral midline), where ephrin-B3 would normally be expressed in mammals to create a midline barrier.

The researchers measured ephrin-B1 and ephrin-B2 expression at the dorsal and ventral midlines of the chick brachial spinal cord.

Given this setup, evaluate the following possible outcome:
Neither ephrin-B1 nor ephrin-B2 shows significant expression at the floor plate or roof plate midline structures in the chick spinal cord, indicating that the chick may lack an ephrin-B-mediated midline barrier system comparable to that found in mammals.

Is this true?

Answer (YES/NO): NO